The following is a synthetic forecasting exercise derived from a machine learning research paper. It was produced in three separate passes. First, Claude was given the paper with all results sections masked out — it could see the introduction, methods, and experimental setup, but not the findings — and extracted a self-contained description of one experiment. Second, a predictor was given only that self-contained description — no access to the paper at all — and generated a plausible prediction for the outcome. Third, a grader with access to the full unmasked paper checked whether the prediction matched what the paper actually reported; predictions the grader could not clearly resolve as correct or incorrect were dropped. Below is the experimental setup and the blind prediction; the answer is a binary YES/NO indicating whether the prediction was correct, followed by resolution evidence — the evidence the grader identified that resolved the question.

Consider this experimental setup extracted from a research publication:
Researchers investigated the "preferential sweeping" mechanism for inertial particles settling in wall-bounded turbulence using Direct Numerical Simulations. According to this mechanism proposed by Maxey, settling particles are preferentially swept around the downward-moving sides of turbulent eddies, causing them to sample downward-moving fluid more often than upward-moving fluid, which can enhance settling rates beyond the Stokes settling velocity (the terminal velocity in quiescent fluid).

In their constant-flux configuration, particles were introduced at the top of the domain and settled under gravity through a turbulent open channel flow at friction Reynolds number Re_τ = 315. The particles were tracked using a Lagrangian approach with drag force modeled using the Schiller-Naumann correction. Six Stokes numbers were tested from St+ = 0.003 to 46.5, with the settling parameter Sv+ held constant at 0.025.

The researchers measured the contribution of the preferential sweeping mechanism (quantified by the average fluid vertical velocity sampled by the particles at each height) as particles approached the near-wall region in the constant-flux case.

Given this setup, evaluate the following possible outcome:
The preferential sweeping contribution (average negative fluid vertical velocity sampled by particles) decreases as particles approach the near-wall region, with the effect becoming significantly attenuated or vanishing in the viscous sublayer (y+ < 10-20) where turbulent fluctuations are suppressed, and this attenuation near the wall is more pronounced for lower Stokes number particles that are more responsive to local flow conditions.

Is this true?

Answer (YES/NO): NO